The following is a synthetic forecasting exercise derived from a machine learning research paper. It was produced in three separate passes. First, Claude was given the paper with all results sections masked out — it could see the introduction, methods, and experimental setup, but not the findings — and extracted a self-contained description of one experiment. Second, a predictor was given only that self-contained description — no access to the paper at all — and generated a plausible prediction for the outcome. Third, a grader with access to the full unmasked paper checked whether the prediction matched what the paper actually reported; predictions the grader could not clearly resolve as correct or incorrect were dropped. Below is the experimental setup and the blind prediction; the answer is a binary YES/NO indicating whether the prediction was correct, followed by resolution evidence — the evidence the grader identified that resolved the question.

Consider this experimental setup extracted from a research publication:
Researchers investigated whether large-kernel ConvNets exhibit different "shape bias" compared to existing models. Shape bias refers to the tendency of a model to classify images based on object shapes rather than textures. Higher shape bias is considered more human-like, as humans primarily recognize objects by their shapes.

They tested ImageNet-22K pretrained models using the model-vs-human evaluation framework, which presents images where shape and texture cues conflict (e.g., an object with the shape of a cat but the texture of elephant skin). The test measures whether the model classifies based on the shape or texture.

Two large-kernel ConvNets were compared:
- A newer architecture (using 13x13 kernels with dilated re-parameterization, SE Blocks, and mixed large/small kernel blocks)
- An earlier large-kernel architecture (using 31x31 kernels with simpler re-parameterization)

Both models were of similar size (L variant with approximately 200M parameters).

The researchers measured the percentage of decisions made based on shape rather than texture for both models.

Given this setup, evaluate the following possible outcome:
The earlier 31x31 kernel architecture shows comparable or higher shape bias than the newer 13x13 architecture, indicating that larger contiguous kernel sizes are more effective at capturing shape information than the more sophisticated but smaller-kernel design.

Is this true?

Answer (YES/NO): NO